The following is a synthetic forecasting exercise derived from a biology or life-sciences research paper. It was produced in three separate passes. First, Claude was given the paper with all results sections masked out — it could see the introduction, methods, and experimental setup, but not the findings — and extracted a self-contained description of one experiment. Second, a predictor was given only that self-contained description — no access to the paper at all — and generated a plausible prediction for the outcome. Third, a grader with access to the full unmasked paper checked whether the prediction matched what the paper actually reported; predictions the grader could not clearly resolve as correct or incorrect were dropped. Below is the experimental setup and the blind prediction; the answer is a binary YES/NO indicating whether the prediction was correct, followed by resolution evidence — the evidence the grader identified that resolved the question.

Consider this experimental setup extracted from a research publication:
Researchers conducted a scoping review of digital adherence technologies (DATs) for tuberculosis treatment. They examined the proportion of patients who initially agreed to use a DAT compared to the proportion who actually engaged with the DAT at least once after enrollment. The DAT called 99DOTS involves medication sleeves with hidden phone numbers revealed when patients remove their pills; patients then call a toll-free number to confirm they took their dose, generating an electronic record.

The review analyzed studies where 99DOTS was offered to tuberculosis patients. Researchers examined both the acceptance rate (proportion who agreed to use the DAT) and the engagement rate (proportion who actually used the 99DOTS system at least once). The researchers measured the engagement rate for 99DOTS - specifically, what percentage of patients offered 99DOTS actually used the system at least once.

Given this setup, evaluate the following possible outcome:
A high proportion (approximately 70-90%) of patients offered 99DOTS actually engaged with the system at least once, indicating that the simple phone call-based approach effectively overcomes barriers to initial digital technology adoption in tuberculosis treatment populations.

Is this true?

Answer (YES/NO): NO